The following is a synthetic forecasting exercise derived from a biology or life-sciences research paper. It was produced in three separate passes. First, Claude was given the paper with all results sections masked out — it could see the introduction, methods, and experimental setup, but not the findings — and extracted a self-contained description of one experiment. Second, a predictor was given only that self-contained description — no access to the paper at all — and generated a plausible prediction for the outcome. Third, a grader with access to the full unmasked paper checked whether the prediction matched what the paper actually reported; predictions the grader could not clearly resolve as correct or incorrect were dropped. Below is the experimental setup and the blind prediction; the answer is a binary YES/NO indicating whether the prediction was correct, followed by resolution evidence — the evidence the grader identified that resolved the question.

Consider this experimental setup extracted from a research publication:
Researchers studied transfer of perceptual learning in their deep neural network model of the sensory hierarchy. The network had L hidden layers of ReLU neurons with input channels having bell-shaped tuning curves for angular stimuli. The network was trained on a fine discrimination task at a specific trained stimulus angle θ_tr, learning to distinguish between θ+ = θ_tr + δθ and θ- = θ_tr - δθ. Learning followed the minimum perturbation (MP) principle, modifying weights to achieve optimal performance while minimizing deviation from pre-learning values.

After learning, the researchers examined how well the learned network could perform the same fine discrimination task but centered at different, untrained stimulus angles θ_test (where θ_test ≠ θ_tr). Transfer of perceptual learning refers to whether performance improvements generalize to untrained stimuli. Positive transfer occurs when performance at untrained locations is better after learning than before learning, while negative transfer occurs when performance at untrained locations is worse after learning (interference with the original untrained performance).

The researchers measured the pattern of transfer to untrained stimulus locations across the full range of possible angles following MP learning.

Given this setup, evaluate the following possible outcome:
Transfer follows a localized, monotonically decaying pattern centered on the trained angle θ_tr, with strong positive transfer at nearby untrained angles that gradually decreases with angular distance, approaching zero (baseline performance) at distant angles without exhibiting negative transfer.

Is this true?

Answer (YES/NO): NO